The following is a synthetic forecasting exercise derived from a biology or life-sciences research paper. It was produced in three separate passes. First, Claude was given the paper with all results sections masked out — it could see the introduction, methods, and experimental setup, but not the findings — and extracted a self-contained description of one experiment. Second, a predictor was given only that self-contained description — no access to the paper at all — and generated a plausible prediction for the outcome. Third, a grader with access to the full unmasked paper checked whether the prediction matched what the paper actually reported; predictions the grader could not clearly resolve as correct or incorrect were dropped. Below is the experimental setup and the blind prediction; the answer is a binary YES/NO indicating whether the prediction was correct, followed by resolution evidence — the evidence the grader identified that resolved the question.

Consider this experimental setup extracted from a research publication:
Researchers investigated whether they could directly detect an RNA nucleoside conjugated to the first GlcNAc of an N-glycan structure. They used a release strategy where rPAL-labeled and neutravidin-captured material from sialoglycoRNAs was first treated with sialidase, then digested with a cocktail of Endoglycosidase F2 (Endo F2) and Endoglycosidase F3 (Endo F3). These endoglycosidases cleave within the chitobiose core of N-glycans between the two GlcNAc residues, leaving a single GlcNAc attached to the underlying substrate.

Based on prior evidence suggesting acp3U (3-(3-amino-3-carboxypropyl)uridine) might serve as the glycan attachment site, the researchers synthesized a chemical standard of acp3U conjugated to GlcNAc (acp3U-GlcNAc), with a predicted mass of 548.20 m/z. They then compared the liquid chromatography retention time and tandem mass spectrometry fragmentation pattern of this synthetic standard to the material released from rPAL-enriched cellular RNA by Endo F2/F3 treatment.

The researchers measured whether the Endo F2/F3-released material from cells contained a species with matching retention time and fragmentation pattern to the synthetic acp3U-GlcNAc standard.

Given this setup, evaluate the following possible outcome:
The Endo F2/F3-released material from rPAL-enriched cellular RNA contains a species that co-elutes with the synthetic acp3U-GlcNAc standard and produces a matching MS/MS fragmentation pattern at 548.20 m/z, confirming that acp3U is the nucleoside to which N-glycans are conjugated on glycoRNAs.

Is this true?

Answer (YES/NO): YES